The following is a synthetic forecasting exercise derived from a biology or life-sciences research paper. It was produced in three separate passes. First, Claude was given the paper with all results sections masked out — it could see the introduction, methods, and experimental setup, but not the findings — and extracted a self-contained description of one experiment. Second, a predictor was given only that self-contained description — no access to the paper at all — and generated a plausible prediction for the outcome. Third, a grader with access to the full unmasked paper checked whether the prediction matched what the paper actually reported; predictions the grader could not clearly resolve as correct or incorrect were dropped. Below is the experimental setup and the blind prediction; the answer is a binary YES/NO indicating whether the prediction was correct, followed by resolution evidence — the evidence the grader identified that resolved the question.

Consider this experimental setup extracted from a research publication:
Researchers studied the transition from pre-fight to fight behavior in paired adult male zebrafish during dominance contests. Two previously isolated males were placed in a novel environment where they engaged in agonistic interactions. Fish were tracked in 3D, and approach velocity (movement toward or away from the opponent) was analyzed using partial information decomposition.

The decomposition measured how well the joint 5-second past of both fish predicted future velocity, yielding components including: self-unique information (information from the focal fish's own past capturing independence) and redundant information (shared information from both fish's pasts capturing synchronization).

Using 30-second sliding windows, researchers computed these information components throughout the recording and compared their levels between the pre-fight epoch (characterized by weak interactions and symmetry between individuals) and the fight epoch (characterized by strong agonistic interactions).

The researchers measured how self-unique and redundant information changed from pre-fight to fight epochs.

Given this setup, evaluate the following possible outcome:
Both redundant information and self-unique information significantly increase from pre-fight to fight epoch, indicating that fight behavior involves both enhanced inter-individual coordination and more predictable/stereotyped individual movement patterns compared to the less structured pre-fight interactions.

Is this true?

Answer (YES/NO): NO